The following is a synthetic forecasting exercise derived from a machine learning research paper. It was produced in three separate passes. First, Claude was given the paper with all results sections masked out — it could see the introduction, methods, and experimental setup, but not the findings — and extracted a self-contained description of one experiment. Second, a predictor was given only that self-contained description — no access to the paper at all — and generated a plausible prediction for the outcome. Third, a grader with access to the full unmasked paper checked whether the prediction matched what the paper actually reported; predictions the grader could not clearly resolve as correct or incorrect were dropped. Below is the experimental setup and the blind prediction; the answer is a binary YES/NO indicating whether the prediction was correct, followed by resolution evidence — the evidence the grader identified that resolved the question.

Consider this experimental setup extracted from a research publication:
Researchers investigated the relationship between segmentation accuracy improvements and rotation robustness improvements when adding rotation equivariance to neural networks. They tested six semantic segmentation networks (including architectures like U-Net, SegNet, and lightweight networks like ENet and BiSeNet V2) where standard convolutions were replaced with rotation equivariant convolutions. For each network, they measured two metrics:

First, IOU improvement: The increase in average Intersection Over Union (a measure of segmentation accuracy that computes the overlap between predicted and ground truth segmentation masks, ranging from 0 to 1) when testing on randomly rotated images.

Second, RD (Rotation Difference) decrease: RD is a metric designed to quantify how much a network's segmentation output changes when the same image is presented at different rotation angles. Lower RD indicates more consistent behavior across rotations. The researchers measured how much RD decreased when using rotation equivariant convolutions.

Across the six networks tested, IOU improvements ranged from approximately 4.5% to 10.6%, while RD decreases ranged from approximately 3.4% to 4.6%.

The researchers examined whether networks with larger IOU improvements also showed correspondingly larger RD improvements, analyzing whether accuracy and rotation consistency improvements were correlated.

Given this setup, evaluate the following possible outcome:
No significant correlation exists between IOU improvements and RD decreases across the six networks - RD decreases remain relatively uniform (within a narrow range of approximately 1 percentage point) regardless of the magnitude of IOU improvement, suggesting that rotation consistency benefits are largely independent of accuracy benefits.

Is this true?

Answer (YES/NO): YES